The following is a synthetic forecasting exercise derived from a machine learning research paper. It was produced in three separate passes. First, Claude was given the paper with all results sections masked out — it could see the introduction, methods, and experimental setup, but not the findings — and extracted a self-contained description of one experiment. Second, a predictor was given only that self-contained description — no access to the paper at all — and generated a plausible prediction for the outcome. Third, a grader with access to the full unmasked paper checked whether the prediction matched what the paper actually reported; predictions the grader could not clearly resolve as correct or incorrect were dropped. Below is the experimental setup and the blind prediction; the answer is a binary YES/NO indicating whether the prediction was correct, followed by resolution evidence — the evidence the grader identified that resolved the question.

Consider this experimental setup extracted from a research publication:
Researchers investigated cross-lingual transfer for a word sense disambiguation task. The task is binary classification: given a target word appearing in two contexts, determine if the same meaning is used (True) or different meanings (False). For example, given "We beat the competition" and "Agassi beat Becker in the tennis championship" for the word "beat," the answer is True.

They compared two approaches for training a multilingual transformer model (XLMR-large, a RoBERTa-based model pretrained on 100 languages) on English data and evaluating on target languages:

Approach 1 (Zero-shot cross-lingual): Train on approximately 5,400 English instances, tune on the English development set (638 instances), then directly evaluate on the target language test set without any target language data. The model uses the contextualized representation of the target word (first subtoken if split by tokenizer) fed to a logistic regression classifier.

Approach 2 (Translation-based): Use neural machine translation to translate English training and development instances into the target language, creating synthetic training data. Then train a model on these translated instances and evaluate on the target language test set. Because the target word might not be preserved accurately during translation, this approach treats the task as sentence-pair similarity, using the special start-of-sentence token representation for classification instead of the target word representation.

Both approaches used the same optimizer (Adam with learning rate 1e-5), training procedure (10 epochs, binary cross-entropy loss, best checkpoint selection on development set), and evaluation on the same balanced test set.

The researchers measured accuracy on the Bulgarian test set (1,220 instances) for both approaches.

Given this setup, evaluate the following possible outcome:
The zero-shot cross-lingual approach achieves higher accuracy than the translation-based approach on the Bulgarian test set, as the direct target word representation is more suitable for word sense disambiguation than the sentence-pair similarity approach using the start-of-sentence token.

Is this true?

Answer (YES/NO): YES